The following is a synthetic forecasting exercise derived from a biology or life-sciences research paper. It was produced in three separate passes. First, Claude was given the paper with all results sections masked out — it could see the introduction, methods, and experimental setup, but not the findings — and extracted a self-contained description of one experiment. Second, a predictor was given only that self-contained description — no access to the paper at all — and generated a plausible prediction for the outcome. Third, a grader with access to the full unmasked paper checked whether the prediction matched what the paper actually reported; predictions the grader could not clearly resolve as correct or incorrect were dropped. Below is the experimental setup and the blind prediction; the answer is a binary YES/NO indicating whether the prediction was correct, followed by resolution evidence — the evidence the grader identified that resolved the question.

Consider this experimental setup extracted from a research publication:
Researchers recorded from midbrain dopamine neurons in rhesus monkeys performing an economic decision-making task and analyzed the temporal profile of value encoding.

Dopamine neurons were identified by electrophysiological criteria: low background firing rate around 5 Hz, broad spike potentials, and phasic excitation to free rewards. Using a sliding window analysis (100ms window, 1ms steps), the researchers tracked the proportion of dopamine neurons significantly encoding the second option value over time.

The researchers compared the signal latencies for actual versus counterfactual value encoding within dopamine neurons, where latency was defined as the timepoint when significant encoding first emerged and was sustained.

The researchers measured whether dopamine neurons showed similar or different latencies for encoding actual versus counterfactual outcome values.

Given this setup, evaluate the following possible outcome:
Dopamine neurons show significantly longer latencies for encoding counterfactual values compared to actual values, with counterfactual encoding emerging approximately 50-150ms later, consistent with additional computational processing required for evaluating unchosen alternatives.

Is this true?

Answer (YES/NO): NO